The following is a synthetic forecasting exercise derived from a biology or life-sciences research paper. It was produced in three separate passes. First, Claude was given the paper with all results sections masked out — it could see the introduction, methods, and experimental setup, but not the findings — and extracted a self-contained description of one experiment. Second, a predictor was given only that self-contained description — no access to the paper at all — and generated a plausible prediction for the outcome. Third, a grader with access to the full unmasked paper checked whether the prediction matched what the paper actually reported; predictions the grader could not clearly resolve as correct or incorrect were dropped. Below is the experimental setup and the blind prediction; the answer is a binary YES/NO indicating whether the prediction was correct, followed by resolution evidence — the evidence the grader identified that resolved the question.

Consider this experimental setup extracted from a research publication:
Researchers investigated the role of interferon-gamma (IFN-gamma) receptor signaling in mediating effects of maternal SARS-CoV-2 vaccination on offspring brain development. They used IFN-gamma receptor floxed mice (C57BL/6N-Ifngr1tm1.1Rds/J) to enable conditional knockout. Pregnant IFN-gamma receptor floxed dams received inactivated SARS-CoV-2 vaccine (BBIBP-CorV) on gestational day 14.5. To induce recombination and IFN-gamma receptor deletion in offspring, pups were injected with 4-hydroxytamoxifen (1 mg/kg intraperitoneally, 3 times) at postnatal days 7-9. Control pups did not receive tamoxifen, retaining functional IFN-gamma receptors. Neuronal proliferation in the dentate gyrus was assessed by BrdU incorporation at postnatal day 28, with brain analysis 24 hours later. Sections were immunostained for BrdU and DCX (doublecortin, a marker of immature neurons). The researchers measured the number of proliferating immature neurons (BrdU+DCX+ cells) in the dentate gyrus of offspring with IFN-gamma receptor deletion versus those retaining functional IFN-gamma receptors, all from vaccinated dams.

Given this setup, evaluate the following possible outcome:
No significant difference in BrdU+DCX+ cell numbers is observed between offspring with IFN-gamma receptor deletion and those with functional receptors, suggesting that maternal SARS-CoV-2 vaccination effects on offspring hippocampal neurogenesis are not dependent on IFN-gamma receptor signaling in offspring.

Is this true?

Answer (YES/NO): NO